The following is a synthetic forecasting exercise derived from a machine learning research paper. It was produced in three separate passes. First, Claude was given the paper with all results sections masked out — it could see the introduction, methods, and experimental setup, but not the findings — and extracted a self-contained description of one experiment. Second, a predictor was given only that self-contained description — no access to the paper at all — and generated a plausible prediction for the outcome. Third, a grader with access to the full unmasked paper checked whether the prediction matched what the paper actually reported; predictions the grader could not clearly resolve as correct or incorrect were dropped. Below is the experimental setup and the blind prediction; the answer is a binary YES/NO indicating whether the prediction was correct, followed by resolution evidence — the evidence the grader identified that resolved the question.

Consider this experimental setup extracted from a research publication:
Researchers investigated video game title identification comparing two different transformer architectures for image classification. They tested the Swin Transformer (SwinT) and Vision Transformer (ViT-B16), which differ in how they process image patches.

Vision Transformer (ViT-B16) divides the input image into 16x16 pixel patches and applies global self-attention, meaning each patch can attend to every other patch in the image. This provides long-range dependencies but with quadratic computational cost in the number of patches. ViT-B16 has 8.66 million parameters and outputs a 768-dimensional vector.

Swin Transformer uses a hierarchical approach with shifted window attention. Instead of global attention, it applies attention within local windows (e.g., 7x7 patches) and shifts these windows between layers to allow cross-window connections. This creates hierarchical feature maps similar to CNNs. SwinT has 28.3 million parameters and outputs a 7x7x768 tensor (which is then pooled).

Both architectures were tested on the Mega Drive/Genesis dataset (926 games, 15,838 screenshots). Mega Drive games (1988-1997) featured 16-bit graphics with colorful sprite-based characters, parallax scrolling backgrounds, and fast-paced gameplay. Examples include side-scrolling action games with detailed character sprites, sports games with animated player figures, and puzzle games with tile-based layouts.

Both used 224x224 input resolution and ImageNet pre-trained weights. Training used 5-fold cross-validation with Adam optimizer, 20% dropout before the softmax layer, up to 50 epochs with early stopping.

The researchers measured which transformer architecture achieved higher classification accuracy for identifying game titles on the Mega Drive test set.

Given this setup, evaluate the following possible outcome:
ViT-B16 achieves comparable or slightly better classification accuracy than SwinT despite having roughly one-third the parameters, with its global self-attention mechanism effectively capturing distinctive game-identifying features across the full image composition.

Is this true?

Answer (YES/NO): NO